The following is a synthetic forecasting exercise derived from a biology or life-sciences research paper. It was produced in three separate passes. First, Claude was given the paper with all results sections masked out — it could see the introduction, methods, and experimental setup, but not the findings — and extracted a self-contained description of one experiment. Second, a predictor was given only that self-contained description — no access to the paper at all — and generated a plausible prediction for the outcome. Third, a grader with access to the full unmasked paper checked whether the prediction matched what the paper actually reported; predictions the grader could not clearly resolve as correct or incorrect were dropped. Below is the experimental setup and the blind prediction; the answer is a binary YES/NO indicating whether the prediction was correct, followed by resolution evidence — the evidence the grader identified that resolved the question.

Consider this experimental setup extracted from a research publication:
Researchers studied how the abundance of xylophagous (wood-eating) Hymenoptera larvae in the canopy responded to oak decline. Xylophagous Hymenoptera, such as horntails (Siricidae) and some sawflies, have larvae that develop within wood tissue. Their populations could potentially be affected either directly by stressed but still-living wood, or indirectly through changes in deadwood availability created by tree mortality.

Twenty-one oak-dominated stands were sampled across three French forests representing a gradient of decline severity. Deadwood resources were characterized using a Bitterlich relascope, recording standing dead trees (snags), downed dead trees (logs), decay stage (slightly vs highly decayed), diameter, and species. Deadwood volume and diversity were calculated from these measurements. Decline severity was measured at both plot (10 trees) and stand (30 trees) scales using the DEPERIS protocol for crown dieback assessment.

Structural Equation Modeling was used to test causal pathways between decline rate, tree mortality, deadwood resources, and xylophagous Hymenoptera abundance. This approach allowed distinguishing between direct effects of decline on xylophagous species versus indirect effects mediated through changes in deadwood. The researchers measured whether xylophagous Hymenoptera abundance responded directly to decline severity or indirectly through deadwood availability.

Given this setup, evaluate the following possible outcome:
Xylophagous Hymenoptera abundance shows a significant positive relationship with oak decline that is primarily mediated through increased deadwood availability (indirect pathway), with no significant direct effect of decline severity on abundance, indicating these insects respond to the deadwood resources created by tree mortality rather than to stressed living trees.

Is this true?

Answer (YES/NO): NO